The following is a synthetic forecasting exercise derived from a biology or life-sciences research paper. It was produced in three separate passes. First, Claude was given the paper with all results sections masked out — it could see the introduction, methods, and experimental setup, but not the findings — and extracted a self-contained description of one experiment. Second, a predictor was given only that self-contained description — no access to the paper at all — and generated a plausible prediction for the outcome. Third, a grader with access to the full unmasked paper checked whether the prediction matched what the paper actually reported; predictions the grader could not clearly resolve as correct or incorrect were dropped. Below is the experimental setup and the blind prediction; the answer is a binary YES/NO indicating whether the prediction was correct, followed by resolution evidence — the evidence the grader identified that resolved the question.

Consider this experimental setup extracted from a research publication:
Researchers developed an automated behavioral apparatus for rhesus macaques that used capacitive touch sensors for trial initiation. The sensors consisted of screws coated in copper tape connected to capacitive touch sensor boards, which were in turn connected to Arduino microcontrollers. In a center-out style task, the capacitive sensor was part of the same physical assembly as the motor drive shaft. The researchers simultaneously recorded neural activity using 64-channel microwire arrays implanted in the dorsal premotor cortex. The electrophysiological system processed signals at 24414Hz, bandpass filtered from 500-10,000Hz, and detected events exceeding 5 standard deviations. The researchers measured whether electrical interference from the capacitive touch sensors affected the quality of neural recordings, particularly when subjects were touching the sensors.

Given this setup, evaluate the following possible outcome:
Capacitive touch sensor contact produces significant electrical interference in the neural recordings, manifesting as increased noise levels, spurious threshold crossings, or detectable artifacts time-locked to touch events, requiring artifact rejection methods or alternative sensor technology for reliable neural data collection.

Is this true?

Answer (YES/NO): NO